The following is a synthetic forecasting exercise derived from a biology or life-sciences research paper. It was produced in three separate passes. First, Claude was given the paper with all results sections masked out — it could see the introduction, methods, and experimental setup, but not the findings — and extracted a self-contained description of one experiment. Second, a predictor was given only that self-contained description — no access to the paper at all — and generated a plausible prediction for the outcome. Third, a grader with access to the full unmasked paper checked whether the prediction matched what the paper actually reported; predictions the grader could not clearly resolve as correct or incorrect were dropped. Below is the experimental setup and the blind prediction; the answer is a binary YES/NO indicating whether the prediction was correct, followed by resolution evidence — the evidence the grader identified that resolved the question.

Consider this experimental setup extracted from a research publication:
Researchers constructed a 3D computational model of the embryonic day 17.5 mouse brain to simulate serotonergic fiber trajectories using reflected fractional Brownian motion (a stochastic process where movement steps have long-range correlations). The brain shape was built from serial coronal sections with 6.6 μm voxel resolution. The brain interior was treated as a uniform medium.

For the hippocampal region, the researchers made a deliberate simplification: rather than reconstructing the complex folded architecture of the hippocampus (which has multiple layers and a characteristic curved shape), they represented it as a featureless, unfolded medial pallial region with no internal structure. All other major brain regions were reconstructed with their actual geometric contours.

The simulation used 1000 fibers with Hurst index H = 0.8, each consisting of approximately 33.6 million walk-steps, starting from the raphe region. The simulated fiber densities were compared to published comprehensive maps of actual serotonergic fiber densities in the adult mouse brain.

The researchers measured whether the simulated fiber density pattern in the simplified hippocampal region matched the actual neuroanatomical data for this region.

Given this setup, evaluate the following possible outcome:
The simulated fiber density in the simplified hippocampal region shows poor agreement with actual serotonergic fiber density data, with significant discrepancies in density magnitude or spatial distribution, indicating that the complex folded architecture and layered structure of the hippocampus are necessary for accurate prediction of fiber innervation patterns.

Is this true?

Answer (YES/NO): YES